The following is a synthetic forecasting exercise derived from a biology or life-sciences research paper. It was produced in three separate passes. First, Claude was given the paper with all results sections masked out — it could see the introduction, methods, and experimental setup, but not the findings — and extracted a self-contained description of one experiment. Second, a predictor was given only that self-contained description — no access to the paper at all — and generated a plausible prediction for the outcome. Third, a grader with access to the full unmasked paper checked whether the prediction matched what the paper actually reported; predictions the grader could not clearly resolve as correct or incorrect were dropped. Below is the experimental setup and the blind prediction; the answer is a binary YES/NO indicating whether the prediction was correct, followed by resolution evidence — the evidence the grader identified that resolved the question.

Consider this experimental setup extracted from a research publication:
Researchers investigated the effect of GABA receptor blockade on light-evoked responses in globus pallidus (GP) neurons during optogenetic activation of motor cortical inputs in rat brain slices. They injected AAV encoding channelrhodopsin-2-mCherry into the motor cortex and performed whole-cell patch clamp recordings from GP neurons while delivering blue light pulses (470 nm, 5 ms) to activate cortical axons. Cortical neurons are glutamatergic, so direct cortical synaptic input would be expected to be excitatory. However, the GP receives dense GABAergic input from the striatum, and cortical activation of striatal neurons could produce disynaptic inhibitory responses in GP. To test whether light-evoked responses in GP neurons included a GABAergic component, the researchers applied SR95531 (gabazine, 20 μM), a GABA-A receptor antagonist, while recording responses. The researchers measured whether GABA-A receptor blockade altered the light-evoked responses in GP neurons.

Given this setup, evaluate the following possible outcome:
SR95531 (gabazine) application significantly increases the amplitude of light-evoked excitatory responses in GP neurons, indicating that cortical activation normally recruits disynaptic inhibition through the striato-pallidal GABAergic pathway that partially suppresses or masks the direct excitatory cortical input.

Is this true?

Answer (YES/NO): NO